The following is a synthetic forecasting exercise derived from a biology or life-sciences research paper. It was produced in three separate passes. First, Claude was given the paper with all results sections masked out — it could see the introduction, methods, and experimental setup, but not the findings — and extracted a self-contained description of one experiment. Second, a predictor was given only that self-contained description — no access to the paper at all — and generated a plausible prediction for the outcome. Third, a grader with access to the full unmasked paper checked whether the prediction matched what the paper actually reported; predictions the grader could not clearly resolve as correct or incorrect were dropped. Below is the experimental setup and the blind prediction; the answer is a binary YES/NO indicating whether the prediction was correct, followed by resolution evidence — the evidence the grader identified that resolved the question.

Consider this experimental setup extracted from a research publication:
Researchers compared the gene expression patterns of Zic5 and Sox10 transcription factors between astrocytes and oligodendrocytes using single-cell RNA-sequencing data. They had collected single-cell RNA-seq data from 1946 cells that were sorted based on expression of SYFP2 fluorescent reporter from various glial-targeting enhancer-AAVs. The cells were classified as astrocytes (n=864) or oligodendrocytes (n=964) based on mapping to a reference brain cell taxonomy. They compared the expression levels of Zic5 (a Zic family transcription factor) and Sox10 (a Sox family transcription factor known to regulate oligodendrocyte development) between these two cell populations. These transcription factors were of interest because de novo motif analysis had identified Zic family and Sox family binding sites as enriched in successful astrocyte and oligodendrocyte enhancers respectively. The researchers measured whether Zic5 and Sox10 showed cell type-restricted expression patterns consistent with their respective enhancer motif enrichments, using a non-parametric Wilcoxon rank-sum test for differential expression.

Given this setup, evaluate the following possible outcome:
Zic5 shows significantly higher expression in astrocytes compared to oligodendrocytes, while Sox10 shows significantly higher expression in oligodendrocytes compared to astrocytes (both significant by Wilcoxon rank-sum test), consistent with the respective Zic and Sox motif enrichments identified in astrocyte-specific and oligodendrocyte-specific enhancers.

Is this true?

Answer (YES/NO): YES